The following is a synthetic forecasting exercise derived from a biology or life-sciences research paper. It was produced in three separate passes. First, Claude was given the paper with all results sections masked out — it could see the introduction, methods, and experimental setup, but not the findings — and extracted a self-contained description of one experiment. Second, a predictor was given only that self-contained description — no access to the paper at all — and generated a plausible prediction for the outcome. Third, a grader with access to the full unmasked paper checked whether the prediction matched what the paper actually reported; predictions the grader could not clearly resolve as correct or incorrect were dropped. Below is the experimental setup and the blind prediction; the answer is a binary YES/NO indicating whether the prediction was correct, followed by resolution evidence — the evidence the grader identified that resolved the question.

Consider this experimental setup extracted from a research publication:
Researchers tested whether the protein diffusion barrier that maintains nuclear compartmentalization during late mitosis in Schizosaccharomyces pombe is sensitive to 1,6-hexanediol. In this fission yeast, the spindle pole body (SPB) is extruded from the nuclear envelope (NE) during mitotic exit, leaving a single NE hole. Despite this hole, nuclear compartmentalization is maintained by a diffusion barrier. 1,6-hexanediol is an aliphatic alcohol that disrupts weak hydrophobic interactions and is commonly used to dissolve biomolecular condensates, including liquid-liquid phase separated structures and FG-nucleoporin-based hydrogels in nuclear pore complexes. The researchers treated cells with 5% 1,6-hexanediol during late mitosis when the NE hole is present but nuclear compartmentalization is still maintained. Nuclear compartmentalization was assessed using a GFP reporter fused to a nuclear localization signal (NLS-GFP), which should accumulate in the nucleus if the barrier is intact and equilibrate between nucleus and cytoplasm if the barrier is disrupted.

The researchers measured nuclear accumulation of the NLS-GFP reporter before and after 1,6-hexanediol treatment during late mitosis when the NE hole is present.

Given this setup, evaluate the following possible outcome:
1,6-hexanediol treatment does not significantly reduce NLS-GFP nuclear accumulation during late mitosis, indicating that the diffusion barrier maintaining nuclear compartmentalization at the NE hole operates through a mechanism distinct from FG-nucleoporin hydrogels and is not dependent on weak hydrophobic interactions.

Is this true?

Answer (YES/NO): NO